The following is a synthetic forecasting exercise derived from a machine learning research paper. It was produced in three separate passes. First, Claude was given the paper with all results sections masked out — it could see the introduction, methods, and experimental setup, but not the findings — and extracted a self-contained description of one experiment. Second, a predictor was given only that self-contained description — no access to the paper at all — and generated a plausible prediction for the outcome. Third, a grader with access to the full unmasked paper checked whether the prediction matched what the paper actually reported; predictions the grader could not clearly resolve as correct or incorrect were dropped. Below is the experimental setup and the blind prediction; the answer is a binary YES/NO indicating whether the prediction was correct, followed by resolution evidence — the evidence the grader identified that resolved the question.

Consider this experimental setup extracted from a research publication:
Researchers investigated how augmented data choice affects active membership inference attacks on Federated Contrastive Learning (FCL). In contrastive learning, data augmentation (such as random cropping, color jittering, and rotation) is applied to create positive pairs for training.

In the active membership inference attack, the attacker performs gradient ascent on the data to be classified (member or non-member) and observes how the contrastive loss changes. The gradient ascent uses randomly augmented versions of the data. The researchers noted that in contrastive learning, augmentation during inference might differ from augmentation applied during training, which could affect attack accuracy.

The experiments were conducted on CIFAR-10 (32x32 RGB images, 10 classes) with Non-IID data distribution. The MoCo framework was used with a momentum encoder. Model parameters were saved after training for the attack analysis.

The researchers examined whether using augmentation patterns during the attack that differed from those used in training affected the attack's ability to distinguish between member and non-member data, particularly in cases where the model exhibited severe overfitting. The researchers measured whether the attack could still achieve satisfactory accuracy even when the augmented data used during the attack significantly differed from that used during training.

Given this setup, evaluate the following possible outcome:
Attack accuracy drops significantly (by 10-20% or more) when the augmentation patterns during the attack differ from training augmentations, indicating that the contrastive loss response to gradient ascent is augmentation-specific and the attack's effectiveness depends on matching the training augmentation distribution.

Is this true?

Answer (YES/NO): NO